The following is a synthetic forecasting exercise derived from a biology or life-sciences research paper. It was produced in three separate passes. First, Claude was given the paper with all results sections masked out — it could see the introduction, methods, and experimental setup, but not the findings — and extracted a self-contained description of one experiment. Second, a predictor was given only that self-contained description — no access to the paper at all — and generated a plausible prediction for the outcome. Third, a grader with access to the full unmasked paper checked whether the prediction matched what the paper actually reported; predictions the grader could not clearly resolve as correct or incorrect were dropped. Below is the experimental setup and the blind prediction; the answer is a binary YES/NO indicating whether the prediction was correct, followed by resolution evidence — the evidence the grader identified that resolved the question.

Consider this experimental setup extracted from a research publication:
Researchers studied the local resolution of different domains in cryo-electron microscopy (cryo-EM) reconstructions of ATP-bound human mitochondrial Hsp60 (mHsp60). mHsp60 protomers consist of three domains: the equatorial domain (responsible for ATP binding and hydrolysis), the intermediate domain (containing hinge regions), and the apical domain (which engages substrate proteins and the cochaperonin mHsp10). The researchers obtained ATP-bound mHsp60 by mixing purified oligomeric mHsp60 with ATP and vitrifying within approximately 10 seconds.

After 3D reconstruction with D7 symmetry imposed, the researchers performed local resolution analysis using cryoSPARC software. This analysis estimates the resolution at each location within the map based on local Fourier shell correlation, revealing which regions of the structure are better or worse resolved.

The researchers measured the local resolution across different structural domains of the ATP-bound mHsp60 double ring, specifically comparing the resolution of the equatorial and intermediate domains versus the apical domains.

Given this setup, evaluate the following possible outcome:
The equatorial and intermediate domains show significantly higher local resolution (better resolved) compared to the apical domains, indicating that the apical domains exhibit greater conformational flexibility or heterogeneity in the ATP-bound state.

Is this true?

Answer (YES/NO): YES